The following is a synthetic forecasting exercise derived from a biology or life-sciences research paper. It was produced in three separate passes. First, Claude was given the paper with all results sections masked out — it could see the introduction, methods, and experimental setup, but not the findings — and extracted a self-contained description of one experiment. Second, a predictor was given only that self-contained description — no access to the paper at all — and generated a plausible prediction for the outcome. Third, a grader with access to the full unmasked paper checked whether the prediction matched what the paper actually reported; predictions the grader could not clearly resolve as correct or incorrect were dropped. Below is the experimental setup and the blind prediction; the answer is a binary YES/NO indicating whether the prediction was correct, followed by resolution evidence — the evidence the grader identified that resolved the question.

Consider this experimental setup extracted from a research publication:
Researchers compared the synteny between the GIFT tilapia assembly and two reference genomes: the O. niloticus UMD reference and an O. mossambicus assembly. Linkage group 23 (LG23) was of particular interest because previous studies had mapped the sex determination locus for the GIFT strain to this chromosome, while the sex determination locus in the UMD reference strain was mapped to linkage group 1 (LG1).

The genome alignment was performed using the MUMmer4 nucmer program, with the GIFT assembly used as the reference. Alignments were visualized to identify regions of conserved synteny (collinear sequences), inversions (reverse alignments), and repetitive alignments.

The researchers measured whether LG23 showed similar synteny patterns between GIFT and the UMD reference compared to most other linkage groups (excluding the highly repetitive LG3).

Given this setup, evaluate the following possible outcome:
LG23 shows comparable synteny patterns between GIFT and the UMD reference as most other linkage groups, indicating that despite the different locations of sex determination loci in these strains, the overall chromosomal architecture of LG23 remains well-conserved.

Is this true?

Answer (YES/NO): NO